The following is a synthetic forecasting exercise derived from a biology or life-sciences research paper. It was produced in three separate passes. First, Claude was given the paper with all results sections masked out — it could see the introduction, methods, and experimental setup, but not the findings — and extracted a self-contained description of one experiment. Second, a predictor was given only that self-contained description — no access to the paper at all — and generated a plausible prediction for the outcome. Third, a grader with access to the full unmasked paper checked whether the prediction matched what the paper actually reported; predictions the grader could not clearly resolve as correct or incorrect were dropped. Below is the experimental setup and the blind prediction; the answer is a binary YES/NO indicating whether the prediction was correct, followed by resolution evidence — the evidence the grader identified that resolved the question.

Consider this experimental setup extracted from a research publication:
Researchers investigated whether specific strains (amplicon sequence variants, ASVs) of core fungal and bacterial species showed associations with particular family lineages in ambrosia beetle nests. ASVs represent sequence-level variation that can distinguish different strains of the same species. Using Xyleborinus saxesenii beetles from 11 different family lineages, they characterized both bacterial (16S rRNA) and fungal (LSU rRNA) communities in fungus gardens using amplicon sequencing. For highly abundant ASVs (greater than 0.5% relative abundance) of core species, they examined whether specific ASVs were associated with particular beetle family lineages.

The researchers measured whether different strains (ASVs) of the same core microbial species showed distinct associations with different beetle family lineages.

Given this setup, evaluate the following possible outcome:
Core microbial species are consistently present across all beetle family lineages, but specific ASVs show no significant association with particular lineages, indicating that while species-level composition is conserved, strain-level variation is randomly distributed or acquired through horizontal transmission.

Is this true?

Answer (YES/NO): NO